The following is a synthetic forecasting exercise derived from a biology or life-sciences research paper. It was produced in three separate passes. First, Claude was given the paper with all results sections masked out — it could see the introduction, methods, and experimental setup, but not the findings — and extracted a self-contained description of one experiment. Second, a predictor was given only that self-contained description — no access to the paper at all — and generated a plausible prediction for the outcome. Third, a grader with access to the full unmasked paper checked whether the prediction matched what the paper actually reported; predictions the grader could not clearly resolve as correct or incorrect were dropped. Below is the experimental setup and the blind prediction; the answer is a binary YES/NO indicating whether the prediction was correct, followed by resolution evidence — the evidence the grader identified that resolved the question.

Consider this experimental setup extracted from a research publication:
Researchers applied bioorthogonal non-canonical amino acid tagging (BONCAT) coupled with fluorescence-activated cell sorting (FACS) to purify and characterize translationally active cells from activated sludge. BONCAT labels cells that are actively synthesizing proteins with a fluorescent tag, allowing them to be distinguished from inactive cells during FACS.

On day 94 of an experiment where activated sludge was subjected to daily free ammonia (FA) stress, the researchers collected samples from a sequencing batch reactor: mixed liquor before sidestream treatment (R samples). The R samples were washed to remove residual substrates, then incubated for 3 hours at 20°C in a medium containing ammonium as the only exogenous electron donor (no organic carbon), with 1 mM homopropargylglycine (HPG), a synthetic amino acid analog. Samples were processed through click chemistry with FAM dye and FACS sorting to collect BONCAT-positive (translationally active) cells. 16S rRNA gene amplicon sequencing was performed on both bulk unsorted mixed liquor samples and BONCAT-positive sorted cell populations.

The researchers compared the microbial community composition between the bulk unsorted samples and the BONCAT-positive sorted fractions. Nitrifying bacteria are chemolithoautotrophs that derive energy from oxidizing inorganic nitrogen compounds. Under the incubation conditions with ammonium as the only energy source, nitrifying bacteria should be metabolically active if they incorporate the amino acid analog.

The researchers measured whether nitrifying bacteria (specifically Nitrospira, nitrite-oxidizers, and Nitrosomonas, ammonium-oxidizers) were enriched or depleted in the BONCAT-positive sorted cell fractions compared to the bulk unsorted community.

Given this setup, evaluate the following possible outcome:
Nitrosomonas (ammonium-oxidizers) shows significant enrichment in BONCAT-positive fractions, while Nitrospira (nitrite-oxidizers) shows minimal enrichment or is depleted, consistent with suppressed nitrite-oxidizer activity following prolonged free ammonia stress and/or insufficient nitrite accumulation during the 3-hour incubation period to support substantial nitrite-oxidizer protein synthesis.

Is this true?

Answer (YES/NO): NO